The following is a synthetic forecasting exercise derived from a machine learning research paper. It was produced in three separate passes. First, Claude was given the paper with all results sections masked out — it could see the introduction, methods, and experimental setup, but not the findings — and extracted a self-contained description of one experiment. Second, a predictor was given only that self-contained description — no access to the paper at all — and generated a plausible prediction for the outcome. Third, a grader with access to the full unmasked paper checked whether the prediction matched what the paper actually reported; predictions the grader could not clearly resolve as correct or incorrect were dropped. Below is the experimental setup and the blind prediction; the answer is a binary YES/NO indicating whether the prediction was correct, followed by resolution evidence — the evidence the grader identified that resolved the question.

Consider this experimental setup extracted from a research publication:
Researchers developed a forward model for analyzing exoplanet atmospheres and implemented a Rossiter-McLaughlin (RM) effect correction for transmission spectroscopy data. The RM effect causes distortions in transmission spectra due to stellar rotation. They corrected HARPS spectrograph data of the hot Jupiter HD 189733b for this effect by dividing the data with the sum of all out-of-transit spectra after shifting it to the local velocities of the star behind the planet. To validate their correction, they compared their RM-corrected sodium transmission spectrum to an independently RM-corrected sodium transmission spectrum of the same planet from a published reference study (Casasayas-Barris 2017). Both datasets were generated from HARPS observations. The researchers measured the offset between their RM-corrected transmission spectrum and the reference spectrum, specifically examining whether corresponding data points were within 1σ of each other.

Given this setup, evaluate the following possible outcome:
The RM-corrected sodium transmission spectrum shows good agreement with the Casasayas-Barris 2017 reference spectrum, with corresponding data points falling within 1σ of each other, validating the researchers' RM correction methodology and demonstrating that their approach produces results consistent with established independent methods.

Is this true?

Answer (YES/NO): YES